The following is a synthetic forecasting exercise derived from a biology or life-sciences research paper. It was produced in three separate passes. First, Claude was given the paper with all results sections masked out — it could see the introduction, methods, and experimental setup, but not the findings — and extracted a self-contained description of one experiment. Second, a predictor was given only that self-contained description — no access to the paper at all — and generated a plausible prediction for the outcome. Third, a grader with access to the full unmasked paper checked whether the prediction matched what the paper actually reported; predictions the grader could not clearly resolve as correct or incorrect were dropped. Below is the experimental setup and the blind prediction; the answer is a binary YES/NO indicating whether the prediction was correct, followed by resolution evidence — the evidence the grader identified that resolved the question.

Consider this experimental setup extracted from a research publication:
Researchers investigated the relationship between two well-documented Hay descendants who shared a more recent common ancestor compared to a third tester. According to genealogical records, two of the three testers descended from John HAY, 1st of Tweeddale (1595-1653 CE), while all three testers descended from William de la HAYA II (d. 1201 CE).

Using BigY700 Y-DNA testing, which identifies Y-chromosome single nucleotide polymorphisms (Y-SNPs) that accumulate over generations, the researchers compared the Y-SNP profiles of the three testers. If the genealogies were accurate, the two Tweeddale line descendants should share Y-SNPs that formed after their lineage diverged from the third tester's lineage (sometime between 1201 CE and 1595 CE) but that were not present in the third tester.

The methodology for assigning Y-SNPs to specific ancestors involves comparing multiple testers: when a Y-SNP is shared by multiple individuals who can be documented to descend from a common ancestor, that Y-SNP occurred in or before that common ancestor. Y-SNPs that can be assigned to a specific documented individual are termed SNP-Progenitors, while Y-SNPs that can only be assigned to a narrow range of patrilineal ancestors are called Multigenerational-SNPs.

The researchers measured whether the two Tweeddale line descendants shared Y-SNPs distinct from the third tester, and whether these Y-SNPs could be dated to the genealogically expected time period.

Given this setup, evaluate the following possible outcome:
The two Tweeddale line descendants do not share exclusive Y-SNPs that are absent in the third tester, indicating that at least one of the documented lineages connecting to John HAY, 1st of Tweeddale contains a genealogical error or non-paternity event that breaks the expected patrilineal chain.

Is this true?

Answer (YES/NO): NO